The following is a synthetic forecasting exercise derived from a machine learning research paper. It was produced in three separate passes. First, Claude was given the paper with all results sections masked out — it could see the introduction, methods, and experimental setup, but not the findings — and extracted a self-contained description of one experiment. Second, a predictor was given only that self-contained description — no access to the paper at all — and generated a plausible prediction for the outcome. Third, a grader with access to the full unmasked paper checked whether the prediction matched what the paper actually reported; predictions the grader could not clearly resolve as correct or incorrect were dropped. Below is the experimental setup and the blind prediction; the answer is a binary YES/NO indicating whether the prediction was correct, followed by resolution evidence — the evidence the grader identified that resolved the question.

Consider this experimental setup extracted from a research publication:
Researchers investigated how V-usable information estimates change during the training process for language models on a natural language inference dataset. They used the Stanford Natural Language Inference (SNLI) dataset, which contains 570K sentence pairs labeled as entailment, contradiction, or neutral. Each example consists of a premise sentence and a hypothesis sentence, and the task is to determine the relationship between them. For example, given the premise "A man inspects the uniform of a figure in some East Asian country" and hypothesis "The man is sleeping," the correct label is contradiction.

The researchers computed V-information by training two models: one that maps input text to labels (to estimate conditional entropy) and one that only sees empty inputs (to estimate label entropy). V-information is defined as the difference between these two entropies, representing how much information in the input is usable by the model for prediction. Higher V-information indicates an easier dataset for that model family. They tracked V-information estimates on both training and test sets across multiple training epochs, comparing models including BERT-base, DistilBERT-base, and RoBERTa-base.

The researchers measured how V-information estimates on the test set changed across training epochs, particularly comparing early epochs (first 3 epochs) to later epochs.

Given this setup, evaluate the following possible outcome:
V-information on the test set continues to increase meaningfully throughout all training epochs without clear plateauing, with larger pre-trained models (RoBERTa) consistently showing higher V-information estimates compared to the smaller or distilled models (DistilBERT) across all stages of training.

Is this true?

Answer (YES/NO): NO